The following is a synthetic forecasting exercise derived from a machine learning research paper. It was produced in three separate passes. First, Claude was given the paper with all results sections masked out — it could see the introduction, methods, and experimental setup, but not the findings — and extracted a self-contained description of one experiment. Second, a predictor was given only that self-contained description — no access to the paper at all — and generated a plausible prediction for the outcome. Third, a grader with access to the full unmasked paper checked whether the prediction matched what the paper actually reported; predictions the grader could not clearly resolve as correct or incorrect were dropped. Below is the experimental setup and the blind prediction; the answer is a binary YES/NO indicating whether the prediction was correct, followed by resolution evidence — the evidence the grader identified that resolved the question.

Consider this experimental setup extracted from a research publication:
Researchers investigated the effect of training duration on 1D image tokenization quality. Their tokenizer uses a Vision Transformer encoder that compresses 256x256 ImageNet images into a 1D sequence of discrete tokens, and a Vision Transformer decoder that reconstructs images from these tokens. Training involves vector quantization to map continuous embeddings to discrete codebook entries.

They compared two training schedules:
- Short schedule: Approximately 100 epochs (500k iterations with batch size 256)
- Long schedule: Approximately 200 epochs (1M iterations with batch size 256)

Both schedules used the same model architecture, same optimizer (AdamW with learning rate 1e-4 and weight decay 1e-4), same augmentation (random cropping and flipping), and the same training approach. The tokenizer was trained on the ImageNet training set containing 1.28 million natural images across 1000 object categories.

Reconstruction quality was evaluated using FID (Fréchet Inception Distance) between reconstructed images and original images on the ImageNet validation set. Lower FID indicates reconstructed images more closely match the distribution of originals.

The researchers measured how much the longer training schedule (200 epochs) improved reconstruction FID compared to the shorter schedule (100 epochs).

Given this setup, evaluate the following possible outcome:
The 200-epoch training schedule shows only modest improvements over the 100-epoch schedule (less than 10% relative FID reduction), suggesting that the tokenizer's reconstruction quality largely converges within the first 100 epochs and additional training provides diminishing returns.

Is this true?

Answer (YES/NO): YES